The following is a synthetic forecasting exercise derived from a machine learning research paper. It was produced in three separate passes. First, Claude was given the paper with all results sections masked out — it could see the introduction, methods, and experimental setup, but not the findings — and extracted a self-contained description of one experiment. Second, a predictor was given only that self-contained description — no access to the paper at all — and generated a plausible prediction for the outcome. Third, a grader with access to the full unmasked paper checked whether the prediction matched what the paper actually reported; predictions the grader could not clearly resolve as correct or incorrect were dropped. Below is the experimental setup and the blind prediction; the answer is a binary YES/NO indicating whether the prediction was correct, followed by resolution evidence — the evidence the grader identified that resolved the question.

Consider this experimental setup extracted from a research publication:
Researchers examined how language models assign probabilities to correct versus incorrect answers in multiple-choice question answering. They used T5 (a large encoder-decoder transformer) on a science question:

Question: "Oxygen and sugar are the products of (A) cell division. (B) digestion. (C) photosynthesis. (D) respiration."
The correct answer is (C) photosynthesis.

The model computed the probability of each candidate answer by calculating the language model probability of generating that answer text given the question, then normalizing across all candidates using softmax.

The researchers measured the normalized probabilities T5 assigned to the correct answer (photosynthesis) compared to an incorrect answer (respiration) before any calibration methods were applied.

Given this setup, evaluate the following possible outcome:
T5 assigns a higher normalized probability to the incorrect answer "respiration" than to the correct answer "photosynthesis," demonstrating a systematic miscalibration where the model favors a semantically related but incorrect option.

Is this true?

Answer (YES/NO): YES